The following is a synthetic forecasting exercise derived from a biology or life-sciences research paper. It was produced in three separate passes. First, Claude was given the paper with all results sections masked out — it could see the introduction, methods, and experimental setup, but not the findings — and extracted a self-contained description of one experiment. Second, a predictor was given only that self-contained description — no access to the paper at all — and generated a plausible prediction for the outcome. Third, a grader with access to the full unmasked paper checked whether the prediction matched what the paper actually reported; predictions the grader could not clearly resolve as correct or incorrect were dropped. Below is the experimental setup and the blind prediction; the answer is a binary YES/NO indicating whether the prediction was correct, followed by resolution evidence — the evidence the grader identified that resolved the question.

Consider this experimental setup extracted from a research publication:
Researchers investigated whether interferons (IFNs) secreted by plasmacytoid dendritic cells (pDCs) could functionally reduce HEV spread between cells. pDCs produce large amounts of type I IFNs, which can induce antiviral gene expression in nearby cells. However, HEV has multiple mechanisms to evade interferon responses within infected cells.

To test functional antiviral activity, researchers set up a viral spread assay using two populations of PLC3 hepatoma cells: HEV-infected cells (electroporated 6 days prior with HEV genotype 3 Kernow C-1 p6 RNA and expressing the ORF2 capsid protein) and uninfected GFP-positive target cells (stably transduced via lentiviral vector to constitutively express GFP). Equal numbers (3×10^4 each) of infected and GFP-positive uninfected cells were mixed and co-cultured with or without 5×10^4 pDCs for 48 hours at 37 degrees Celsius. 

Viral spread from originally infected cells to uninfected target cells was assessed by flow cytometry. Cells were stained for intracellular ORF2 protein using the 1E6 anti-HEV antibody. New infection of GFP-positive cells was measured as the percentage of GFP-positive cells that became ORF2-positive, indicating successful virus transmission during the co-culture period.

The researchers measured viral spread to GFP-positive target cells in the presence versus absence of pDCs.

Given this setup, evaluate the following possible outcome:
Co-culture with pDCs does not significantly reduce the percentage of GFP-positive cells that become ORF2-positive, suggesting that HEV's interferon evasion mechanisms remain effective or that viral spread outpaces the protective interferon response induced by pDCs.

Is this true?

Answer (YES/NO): NO